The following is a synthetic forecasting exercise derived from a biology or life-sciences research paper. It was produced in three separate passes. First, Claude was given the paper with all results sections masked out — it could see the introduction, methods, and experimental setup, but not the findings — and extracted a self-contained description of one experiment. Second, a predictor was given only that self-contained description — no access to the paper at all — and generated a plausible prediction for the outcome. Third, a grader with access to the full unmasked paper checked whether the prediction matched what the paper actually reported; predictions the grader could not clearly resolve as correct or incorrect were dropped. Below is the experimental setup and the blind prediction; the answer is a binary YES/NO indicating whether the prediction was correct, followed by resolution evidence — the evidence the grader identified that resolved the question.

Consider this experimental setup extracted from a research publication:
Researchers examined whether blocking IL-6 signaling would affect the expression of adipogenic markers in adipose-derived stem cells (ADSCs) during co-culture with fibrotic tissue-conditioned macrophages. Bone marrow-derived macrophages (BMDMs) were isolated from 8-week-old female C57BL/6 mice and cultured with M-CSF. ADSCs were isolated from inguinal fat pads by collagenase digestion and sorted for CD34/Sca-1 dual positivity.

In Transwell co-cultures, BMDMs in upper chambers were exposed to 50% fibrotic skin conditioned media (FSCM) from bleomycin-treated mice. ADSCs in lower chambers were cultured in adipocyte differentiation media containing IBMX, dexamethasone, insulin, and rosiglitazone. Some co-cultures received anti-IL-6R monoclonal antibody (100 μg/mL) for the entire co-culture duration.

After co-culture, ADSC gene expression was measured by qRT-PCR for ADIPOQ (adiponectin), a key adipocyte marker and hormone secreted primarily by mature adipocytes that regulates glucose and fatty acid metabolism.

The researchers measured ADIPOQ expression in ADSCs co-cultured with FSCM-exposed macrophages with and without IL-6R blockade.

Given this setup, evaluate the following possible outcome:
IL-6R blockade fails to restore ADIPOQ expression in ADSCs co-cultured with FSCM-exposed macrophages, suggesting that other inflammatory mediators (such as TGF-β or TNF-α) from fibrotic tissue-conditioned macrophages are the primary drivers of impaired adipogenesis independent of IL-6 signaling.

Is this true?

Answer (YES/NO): NO